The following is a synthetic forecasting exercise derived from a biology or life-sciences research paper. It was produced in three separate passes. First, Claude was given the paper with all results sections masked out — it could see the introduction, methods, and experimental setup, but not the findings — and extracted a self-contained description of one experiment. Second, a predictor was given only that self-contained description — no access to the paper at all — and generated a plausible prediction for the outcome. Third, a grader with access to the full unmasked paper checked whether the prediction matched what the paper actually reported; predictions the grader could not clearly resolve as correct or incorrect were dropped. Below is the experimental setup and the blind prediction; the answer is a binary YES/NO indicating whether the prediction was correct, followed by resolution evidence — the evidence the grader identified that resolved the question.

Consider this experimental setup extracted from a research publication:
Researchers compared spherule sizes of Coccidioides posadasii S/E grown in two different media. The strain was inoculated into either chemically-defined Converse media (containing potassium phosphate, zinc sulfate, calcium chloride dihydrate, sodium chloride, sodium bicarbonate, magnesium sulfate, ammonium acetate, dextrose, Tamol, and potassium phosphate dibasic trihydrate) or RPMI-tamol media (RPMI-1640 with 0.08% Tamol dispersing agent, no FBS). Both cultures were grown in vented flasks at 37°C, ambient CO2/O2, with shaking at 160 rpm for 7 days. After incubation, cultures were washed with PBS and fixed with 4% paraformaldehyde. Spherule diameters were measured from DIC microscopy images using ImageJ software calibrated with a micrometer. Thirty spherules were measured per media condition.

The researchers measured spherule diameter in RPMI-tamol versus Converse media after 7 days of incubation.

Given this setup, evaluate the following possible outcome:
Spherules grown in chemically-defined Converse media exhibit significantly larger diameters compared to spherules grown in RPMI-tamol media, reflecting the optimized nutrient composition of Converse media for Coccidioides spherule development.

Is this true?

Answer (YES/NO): NO